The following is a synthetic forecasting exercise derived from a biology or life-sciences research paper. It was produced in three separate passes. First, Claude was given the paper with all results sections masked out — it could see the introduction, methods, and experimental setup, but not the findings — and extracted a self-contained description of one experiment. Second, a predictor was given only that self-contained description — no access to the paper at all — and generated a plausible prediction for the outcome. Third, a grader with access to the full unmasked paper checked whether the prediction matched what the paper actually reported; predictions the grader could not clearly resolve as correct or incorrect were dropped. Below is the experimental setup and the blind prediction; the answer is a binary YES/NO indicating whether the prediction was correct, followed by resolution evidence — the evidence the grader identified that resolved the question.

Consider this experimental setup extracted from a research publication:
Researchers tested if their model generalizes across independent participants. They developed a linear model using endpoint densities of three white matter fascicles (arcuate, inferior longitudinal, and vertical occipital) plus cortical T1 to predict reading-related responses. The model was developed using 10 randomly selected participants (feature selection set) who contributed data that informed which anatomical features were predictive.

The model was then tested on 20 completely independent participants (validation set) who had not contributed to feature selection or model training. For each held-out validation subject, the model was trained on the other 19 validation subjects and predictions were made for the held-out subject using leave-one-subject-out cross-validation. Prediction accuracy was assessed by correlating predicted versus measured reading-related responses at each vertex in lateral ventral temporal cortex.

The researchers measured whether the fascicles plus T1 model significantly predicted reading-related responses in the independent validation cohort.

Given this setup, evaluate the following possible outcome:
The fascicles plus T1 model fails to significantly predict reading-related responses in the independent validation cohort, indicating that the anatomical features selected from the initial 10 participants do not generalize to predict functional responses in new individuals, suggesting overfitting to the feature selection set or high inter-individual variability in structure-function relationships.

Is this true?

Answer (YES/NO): NO